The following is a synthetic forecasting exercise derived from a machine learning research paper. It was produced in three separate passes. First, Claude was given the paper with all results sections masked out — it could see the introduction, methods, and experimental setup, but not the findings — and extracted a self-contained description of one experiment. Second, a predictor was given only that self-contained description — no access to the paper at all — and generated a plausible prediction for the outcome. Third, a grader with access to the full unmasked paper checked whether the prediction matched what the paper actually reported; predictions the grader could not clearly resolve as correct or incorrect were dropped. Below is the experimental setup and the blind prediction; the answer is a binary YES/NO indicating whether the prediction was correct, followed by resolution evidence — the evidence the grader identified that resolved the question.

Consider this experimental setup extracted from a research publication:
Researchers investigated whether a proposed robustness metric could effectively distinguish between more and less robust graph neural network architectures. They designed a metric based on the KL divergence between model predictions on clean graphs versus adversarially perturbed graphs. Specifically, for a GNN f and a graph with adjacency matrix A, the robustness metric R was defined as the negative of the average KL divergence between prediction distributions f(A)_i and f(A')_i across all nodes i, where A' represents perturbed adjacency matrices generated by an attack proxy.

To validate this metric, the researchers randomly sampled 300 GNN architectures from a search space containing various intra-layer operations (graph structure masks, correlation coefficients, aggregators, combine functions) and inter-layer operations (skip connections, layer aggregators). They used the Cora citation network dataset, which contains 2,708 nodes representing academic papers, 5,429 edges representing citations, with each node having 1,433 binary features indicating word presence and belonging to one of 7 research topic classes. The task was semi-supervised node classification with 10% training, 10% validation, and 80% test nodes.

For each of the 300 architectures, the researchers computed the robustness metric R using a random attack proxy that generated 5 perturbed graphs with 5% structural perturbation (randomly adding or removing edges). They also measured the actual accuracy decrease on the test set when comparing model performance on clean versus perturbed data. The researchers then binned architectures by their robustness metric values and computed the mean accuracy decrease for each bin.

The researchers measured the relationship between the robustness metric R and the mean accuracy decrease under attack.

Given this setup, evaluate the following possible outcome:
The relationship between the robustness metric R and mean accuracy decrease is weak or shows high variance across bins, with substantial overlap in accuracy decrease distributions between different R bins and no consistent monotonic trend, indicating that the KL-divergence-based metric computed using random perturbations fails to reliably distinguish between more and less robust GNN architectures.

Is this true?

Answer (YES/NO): NO